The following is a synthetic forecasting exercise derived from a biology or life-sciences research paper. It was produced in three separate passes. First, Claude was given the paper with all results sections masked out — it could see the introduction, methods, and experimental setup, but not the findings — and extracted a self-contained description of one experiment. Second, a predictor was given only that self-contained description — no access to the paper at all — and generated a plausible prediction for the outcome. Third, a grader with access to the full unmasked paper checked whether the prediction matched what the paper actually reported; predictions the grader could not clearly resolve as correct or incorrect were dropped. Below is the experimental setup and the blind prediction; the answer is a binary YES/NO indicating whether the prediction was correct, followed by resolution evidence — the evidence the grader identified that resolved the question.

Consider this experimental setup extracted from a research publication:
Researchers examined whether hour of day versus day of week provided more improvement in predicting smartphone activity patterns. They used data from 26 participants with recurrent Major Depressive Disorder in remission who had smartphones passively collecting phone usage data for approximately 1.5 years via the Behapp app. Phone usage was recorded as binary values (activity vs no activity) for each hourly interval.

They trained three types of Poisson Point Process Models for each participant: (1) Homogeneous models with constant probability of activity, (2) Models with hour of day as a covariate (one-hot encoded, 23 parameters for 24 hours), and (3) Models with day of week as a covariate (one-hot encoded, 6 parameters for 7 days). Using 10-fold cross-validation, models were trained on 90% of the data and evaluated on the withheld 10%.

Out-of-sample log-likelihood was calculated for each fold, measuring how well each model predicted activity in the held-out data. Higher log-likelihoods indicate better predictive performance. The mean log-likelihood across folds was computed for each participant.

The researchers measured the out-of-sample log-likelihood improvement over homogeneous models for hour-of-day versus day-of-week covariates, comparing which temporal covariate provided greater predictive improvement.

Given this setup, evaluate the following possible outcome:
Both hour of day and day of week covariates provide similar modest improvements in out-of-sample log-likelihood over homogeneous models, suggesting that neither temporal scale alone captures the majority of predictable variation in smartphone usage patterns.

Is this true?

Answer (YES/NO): NO